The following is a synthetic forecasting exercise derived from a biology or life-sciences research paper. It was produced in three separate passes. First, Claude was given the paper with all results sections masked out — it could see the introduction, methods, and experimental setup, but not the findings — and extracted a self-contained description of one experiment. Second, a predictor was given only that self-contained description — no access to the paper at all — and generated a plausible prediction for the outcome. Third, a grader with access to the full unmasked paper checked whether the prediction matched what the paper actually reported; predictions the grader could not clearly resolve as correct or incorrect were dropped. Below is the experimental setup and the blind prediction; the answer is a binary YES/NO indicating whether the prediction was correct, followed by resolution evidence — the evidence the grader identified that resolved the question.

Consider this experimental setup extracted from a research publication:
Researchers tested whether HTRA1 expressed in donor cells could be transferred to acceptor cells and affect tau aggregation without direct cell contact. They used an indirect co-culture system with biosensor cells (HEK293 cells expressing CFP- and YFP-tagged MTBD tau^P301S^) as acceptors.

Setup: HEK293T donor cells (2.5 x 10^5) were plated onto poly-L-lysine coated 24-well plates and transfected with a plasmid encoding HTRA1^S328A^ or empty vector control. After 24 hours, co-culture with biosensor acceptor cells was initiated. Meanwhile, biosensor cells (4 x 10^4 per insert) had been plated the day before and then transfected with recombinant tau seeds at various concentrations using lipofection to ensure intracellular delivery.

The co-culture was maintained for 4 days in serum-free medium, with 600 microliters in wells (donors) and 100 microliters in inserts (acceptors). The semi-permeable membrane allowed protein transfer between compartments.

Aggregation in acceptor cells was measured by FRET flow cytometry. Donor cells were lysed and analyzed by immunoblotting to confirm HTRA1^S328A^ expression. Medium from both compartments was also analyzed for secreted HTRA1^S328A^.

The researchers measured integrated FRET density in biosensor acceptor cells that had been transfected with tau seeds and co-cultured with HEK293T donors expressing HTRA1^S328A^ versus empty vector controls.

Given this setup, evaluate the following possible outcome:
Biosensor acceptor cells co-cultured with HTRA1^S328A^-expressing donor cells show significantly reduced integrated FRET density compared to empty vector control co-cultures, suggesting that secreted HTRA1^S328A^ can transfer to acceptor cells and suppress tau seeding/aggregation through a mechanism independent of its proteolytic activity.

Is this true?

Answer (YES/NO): YES